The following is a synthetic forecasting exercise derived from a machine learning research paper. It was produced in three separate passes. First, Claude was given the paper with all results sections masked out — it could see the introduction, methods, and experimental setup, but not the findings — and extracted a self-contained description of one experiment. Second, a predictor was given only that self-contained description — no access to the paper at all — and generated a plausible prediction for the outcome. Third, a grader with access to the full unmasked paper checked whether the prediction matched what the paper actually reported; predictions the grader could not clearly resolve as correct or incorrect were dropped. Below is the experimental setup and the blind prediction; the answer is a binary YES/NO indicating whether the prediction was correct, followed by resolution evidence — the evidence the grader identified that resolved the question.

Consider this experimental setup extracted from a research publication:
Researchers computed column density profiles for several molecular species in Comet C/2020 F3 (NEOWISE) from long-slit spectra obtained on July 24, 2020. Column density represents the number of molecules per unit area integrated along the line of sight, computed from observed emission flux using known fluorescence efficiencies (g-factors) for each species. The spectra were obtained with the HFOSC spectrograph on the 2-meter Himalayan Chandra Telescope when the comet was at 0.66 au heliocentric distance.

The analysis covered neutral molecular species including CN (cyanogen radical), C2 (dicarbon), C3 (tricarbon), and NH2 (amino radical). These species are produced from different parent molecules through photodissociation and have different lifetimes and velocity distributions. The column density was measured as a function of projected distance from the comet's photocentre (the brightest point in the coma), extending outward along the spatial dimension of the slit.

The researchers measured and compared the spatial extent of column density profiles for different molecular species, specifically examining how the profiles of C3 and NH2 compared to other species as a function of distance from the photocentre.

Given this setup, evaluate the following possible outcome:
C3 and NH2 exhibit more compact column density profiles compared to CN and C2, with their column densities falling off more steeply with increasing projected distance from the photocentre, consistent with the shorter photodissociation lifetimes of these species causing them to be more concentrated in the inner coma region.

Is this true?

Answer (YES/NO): YES